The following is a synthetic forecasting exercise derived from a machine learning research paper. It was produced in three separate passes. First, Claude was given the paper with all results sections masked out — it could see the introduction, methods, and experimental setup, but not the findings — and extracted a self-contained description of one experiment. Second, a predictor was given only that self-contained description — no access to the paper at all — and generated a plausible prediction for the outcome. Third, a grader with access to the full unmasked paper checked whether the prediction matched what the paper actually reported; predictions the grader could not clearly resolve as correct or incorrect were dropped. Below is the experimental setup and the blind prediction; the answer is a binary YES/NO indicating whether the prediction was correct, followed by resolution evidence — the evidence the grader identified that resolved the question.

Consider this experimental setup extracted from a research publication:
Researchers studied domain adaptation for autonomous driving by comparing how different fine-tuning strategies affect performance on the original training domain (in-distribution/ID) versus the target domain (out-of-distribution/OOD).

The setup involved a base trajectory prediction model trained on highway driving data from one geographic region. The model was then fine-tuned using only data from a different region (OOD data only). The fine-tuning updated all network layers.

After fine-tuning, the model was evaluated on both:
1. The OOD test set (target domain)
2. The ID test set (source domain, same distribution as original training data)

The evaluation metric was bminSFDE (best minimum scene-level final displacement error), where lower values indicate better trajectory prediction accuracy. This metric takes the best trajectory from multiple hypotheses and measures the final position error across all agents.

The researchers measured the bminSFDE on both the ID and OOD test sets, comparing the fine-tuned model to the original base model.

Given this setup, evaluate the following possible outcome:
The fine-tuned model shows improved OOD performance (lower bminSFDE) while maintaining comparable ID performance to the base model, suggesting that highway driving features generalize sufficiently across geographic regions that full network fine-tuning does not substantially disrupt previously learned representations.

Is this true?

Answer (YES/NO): NO